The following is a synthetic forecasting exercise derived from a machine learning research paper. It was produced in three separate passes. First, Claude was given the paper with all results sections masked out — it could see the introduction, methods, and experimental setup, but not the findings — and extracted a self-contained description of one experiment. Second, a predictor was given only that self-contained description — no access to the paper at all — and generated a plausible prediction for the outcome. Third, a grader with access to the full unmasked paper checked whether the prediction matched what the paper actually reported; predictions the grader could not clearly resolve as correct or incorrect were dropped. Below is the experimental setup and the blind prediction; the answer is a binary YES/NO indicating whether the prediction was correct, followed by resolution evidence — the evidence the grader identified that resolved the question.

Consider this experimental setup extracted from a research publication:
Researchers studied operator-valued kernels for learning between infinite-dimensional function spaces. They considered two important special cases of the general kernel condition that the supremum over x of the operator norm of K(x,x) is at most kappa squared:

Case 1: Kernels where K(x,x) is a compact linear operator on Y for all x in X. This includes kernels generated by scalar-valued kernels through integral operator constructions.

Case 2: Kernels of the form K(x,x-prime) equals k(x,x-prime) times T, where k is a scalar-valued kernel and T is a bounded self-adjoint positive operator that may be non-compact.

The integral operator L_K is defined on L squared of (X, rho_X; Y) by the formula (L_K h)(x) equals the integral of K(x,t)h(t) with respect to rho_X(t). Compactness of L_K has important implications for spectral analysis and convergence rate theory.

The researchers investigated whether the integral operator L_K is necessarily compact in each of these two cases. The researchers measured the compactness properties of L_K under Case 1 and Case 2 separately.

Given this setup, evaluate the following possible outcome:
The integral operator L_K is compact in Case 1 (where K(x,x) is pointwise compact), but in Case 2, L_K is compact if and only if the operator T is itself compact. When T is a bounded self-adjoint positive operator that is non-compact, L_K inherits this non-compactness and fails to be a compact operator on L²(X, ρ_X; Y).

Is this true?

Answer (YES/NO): NO